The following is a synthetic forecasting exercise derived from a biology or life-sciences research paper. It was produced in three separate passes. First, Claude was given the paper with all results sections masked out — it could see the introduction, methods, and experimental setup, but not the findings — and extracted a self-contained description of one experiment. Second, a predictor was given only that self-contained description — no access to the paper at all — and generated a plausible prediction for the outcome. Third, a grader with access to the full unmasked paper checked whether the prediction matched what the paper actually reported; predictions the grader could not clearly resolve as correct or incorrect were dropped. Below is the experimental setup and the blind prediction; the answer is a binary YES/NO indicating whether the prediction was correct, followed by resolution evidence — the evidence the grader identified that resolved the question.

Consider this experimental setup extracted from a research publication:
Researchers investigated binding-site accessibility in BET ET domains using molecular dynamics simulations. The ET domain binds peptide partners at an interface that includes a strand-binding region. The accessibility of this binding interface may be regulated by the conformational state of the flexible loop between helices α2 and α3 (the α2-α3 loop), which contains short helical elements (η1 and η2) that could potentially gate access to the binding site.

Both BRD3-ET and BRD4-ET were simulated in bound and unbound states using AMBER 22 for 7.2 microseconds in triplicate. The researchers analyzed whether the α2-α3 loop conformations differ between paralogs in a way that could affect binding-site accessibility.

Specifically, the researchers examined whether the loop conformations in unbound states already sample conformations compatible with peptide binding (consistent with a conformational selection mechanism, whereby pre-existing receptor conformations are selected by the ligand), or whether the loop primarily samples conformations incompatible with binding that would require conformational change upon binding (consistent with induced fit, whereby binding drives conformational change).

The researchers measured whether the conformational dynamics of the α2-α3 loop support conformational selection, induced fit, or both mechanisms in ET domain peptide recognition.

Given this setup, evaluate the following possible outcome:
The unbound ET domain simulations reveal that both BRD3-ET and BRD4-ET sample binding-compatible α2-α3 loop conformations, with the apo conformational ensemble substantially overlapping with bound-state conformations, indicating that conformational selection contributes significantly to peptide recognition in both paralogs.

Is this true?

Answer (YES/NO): NO